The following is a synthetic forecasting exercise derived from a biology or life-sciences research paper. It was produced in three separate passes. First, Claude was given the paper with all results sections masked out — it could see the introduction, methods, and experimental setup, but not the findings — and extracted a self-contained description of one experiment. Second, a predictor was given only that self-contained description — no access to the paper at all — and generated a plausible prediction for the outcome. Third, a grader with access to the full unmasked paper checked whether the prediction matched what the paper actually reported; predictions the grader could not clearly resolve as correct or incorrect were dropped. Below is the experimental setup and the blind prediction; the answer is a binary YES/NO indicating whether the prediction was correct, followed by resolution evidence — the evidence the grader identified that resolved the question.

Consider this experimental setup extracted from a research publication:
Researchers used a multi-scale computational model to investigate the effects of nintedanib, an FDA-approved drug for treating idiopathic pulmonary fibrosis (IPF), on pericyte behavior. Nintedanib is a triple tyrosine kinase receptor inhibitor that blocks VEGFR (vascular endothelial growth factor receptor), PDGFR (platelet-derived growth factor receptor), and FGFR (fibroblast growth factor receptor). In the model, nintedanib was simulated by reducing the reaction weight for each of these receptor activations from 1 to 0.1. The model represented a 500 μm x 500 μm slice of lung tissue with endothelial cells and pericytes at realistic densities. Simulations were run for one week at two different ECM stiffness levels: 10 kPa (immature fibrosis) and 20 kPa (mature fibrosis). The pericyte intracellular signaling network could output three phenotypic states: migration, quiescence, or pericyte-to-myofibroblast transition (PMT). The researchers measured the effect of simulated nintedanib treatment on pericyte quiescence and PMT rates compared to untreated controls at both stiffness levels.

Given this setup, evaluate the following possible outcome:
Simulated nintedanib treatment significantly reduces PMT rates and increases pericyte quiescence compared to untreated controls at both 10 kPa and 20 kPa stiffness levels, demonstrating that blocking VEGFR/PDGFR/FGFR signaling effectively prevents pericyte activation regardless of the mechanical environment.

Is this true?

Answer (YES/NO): NO